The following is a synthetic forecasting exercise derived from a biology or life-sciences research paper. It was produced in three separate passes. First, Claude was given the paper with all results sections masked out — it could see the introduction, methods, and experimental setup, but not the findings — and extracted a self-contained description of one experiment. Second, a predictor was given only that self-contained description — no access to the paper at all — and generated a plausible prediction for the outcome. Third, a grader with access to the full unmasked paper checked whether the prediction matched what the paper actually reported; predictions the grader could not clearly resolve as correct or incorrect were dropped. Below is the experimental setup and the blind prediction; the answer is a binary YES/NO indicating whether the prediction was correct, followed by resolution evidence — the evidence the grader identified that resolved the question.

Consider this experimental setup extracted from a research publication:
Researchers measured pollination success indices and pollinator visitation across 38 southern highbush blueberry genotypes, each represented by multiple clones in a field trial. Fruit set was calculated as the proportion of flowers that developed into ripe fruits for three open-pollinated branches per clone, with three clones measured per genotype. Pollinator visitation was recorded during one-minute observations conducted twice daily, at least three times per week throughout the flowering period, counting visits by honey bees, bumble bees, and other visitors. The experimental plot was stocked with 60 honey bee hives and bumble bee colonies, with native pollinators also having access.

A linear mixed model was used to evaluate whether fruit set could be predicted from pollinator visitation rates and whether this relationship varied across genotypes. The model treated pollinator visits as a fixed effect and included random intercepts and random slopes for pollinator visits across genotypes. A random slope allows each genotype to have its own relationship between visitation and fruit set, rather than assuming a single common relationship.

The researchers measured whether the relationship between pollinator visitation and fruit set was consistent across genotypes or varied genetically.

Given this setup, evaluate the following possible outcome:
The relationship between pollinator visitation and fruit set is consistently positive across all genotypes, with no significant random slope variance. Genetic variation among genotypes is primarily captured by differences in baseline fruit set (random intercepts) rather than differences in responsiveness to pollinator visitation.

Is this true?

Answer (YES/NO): NO